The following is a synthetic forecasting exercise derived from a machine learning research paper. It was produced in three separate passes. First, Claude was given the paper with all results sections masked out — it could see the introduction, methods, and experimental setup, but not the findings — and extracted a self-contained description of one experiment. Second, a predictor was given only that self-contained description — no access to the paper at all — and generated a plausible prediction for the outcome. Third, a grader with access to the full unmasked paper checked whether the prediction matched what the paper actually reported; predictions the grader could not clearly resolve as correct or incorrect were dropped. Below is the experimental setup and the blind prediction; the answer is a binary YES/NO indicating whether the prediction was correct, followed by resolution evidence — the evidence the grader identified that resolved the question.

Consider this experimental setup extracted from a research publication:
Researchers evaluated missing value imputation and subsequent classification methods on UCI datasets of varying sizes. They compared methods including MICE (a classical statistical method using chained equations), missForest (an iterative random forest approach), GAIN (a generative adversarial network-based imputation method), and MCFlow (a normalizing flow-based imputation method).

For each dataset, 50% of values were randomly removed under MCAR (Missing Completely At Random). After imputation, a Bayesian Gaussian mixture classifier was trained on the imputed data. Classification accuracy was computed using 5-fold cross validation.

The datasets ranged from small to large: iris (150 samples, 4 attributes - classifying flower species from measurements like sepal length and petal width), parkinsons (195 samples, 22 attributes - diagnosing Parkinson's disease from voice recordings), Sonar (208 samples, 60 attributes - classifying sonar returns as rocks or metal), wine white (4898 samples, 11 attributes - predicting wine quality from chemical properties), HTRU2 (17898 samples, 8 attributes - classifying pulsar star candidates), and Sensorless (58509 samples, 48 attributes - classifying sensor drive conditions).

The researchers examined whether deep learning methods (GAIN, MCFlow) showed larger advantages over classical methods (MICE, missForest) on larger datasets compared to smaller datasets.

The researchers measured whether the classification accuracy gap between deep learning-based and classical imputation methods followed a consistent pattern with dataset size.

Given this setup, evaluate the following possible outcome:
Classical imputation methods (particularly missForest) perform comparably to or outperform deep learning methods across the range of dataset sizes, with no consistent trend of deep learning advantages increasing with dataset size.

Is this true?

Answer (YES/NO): YES